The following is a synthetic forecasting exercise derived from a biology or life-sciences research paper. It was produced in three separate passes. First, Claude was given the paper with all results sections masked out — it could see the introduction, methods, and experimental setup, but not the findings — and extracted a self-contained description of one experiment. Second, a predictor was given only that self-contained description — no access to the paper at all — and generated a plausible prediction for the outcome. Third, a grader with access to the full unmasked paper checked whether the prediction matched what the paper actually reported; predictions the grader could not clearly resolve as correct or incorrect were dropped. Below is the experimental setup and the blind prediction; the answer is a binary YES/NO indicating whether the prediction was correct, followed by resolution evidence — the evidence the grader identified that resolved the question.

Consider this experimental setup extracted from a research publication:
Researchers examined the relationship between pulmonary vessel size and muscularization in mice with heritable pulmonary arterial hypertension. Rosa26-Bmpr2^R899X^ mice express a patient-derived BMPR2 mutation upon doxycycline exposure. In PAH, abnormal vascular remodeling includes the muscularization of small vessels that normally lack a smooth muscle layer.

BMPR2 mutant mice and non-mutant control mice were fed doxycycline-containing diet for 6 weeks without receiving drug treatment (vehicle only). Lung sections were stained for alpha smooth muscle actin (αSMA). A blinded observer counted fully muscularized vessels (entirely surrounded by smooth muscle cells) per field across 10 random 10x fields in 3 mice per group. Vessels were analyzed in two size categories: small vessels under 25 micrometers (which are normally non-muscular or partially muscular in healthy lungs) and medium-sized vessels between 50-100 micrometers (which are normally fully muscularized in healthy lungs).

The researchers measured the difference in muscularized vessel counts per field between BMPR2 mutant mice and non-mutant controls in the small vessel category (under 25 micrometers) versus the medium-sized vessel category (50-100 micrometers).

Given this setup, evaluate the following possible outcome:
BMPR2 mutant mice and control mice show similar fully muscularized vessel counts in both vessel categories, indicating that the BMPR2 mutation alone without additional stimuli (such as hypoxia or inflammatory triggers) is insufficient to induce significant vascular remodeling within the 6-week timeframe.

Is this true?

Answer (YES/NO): NO